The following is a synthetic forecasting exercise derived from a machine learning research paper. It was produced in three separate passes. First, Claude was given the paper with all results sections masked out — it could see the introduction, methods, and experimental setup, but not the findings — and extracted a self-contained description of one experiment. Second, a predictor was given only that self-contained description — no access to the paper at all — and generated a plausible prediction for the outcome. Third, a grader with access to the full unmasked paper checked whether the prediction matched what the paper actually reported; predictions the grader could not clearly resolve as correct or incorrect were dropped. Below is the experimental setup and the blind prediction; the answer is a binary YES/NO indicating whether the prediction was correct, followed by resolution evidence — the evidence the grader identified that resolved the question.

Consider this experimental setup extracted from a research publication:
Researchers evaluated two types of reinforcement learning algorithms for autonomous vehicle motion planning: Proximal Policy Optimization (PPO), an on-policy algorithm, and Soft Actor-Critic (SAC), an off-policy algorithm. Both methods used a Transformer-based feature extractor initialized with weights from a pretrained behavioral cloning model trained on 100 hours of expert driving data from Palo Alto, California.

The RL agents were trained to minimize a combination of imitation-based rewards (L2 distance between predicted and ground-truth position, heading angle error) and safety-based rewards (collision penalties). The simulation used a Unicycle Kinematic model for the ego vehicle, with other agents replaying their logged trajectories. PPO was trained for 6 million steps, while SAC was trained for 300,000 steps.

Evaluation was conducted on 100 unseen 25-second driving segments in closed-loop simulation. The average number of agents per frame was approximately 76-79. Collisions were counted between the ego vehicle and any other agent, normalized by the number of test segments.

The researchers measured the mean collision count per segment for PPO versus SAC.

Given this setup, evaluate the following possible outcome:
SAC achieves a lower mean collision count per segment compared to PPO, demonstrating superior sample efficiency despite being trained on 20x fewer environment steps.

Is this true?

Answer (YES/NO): YES